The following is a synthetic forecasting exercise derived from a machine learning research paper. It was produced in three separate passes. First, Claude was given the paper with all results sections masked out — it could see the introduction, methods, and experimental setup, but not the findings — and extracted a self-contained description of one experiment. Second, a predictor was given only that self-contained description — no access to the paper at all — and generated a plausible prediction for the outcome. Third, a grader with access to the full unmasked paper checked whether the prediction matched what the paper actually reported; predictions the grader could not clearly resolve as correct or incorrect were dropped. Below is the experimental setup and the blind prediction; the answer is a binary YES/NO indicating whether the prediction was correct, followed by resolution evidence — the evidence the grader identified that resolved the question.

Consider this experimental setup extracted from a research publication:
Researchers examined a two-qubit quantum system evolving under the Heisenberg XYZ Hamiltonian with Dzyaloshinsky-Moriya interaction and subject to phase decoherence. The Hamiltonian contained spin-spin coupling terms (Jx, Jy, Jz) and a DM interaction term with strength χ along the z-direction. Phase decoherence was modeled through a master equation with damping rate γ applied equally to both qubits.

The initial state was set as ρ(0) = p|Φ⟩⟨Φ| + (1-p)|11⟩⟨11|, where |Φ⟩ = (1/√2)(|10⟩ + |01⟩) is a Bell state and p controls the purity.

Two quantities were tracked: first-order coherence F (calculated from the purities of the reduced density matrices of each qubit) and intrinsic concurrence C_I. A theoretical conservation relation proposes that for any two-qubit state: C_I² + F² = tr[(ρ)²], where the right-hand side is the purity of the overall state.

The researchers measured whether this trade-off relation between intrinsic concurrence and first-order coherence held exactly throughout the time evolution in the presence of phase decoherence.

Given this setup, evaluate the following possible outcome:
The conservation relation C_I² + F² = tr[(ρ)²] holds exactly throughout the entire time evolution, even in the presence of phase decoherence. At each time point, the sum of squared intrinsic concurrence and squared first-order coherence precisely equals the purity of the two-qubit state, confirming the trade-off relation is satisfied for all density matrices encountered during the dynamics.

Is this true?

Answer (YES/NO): YES